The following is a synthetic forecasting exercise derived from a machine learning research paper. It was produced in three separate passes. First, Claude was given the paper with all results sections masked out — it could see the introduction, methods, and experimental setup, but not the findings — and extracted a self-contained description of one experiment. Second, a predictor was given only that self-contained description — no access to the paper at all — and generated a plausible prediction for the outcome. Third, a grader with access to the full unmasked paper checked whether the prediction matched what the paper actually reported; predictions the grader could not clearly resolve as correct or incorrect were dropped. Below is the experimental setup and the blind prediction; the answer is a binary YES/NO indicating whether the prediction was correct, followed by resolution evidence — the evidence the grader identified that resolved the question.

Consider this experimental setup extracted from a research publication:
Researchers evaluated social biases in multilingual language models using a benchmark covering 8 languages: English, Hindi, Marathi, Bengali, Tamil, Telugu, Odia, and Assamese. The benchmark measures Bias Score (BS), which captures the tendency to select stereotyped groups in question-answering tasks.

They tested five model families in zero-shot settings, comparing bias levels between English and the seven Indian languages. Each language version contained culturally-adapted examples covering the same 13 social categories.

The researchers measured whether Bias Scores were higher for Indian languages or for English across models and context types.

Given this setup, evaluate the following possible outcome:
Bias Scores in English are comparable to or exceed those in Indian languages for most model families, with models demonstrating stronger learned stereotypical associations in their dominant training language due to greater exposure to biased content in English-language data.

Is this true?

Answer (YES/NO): NO